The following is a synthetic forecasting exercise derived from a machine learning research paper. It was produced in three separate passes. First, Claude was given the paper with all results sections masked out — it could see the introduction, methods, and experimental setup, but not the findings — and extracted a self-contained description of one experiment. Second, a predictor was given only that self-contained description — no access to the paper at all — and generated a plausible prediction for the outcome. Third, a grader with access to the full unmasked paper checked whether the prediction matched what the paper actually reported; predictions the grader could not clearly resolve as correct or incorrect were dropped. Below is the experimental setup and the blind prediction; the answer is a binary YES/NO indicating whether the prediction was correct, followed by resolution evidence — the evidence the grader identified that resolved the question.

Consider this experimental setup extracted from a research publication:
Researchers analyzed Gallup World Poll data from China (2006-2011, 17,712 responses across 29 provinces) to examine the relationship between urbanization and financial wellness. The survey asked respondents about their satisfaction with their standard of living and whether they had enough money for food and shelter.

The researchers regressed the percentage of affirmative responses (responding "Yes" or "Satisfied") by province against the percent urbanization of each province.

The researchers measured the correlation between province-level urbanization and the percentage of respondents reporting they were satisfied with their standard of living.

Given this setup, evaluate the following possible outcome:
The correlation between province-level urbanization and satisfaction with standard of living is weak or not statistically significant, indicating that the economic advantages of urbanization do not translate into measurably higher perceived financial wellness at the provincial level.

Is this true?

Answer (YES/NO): NO